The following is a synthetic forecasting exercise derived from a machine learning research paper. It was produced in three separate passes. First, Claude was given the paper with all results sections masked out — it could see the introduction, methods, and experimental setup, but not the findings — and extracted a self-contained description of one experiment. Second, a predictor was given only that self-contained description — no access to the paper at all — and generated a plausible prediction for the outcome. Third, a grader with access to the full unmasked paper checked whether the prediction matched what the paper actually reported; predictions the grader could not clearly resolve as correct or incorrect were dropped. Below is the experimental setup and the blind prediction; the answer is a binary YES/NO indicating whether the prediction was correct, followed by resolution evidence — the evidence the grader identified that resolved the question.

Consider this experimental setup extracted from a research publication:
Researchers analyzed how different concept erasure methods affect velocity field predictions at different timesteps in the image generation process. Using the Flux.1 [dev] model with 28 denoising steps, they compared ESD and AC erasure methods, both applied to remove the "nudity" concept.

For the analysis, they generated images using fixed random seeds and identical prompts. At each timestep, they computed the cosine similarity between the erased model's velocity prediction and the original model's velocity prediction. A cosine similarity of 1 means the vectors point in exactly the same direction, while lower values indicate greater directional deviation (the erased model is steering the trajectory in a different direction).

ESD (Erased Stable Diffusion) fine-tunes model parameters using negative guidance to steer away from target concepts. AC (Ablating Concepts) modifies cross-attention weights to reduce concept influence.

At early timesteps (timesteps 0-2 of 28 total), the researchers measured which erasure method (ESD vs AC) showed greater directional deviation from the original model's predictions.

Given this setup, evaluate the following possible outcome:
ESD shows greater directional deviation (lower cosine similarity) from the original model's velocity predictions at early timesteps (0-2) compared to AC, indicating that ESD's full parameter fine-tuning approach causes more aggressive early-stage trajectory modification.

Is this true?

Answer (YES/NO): YES